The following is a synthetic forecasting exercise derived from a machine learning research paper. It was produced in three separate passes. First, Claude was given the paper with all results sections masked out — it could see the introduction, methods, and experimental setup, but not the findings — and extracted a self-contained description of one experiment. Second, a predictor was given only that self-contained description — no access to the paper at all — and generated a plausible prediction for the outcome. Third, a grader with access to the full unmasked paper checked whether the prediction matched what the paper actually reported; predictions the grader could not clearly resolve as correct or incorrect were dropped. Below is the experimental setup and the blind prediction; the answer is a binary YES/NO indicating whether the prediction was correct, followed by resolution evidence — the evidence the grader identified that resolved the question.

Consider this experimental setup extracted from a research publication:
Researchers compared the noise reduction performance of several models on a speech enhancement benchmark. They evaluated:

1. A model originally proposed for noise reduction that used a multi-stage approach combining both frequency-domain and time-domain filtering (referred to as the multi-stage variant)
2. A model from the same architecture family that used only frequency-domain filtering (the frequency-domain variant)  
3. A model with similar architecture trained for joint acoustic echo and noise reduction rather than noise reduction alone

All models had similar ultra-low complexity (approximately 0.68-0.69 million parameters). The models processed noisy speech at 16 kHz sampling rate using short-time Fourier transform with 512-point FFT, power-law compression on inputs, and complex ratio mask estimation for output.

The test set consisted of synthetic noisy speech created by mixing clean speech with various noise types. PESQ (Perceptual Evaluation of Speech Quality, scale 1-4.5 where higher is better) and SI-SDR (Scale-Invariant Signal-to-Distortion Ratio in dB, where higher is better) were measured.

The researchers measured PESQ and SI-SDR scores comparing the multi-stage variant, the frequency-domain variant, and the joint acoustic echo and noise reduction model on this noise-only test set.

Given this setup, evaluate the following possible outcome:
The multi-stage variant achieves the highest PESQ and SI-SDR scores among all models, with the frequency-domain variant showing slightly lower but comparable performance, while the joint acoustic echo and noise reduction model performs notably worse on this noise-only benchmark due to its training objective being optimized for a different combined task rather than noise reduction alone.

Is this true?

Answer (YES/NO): NO